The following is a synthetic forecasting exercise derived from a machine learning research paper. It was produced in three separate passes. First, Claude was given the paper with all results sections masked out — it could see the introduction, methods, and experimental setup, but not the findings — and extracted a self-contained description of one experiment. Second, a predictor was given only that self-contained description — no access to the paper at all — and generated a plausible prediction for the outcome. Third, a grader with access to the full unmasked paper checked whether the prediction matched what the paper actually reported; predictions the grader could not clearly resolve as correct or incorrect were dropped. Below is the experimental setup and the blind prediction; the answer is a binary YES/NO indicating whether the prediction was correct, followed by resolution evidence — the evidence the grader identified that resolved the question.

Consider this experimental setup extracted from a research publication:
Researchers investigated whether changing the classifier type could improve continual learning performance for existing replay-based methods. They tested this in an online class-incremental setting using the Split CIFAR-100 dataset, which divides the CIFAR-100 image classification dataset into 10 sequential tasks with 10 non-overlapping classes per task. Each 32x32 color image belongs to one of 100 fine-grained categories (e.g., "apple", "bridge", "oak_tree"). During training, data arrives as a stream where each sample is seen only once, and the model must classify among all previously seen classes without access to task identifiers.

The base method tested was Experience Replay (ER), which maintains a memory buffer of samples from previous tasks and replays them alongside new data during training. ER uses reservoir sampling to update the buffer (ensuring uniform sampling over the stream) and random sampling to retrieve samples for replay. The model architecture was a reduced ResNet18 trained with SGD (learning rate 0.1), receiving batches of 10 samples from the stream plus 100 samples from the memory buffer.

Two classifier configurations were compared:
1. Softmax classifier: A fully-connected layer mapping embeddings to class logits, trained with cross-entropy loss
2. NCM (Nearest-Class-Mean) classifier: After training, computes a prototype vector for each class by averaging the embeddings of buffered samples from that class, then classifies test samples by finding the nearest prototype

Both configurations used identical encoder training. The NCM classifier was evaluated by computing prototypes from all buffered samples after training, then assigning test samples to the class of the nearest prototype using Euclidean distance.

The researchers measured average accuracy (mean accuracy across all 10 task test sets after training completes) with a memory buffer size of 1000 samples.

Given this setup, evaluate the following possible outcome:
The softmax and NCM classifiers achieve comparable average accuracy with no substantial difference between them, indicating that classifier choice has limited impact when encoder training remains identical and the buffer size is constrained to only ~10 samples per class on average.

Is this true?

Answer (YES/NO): NO